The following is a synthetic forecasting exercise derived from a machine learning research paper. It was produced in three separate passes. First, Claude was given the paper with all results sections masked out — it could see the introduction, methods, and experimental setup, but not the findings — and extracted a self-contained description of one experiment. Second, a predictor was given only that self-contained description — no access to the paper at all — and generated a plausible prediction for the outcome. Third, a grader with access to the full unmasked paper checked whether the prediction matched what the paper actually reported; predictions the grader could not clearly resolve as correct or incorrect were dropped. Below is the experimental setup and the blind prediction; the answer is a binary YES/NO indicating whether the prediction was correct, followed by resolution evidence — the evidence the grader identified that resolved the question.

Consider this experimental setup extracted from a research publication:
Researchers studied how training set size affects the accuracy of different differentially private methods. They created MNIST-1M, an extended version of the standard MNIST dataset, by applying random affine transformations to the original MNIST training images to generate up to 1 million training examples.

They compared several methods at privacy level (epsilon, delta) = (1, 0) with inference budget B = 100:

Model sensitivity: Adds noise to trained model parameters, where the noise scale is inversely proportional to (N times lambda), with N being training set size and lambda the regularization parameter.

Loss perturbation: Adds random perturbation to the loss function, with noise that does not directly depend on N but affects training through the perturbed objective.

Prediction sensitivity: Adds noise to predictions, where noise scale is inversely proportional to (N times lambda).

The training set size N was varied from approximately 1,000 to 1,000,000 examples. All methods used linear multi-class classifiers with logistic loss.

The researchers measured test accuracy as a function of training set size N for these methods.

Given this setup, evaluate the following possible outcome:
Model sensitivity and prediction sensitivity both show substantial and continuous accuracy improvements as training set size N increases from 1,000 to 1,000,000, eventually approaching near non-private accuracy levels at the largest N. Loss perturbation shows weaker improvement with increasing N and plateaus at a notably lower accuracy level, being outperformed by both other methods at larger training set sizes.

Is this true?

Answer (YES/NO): NO